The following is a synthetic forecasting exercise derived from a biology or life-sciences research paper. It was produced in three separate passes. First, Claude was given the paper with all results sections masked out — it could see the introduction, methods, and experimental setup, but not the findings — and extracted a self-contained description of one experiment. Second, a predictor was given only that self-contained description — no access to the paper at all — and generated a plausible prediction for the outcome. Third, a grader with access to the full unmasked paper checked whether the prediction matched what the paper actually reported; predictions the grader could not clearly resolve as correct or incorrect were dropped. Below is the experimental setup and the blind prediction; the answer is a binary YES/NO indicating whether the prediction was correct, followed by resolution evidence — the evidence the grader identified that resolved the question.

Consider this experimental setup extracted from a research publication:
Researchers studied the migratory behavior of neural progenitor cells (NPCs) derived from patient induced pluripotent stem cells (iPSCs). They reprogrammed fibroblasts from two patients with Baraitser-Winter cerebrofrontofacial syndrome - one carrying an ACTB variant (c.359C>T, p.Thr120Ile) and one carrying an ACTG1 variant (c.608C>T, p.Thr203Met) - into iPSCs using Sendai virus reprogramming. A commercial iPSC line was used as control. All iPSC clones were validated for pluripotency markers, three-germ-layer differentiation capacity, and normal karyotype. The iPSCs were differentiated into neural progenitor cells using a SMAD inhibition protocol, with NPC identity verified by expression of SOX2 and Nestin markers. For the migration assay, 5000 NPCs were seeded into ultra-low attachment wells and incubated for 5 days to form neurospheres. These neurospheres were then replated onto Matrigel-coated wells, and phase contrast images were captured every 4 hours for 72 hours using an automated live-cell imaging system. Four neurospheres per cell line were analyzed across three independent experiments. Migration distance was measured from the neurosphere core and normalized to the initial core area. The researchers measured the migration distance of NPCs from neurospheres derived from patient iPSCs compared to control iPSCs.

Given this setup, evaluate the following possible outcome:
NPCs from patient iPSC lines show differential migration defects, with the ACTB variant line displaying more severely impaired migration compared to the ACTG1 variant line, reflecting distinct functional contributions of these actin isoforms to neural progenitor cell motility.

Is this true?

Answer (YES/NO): YES